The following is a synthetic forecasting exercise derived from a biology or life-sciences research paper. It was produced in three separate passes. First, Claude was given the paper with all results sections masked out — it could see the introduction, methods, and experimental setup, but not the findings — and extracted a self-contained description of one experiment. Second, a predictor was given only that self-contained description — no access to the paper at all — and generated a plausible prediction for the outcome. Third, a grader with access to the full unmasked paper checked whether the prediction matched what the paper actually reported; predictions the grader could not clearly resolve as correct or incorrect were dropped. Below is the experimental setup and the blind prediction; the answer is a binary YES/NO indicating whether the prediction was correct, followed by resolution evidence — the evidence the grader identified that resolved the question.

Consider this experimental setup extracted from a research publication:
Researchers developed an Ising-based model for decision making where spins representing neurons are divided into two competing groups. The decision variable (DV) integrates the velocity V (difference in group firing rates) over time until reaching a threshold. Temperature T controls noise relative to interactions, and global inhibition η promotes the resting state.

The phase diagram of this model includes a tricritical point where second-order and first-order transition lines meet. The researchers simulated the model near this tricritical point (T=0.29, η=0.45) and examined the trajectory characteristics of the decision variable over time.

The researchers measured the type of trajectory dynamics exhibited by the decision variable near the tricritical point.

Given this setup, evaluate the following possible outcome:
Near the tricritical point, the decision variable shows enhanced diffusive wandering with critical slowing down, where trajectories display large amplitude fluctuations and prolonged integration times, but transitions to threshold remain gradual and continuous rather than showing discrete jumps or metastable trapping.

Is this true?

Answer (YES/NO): NO